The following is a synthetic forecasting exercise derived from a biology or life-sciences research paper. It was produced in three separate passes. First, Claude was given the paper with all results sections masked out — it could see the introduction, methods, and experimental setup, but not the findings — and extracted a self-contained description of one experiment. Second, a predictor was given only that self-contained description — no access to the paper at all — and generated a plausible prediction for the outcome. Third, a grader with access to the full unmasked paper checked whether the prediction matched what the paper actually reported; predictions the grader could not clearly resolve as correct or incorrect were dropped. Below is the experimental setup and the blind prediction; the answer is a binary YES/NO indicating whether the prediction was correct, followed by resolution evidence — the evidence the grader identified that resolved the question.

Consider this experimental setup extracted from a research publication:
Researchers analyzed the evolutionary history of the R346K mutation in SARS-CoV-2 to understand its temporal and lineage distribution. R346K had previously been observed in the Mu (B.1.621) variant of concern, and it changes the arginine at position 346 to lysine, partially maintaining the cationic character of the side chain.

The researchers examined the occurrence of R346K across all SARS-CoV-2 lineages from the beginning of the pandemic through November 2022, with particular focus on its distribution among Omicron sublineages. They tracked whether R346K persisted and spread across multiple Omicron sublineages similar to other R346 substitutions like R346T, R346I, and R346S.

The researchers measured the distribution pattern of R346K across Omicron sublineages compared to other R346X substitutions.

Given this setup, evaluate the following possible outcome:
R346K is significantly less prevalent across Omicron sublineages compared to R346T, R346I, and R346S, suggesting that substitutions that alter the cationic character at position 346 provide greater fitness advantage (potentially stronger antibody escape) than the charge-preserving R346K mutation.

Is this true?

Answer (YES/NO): YES